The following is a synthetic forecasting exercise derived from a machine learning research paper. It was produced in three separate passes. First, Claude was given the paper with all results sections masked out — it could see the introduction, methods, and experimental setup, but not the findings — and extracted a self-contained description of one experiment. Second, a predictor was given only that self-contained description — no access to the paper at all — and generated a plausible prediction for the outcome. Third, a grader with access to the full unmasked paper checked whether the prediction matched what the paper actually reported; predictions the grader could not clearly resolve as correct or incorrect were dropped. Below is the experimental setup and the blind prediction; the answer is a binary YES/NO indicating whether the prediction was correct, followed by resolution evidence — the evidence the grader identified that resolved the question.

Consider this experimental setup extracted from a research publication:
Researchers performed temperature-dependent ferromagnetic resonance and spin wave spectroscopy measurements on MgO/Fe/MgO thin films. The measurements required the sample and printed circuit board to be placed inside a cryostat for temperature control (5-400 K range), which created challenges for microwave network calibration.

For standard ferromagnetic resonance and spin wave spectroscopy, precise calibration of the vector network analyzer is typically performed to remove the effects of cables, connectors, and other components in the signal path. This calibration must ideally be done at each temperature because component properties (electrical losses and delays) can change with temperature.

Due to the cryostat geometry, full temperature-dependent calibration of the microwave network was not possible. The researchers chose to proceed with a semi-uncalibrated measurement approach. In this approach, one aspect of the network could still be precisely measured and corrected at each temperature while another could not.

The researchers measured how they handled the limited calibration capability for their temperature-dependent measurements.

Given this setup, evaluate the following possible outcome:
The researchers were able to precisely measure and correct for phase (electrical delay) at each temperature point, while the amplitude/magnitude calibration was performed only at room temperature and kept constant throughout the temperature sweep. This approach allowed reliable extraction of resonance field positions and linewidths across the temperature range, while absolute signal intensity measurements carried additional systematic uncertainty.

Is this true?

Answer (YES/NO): NO